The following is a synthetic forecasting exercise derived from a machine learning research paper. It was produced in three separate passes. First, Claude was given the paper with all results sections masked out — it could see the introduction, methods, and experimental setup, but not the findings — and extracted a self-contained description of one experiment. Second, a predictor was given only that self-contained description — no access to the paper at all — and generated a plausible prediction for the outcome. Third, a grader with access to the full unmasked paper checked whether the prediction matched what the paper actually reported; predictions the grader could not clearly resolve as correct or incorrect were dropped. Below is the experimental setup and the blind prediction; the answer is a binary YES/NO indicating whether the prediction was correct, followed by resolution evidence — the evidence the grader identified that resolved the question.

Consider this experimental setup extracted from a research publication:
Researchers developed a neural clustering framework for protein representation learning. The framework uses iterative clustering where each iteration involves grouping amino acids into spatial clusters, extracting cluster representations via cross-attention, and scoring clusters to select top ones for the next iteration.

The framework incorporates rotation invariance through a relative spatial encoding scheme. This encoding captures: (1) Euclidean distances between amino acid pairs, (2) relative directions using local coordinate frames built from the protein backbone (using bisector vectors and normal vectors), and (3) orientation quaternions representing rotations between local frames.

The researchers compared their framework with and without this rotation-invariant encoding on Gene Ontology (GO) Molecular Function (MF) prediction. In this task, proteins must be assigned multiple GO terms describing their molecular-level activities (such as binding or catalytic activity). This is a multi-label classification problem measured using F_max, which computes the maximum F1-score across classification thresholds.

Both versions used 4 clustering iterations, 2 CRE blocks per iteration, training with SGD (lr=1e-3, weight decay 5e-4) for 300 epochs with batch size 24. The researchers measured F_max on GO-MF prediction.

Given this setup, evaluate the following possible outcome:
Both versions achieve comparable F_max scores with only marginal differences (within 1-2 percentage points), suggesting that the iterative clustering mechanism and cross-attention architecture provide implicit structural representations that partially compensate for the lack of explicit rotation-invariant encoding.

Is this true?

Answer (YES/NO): NO